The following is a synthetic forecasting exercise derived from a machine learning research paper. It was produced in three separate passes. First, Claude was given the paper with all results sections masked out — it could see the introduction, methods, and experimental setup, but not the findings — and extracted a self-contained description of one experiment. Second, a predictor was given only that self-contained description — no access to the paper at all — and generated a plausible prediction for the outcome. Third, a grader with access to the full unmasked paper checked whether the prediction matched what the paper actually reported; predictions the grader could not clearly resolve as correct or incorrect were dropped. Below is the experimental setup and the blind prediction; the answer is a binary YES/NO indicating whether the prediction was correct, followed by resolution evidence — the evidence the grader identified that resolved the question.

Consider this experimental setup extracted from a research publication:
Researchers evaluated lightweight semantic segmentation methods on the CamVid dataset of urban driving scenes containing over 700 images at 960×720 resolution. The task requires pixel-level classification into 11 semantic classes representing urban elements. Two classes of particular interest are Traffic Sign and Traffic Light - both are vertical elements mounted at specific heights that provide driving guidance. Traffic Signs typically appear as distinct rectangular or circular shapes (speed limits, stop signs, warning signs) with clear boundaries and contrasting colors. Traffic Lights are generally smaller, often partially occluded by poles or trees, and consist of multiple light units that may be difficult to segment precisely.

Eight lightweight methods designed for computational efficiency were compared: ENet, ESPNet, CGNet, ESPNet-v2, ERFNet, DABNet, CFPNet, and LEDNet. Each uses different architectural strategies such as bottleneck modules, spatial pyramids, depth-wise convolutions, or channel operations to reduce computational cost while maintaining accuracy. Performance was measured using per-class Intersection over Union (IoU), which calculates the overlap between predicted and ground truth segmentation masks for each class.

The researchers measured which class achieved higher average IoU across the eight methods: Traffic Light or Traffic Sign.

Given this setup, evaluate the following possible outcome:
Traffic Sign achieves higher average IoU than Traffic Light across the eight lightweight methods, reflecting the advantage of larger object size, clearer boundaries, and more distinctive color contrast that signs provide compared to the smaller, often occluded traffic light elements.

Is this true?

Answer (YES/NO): YES